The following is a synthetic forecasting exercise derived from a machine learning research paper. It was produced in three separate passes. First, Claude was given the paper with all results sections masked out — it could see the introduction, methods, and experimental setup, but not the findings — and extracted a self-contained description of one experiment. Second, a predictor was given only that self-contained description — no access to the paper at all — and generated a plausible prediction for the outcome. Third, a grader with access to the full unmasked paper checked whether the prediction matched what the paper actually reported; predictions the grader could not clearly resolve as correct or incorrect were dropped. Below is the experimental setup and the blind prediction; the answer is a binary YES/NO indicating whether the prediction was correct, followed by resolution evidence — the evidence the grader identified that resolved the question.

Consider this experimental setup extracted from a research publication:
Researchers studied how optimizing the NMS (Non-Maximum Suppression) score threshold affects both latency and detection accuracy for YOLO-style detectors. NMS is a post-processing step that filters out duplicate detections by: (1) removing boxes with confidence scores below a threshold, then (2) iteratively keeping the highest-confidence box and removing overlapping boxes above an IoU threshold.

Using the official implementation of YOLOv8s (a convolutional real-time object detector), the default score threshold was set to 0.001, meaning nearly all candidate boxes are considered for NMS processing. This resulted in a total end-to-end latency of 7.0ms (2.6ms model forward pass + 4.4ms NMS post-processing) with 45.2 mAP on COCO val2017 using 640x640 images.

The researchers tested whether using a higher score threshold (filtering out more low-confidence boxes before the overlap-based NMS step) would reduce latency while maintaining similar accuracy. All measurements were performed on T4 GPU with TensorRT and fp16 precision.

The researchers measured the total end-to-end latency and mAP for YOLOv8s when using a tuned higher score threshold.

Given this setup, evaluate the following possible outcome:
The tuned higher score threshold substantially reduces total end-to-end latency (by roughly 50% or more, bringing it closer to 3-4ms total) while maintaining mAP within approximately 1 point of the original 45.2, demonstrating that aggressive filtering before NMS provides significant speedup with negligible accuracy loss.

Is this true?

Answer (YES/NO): YES